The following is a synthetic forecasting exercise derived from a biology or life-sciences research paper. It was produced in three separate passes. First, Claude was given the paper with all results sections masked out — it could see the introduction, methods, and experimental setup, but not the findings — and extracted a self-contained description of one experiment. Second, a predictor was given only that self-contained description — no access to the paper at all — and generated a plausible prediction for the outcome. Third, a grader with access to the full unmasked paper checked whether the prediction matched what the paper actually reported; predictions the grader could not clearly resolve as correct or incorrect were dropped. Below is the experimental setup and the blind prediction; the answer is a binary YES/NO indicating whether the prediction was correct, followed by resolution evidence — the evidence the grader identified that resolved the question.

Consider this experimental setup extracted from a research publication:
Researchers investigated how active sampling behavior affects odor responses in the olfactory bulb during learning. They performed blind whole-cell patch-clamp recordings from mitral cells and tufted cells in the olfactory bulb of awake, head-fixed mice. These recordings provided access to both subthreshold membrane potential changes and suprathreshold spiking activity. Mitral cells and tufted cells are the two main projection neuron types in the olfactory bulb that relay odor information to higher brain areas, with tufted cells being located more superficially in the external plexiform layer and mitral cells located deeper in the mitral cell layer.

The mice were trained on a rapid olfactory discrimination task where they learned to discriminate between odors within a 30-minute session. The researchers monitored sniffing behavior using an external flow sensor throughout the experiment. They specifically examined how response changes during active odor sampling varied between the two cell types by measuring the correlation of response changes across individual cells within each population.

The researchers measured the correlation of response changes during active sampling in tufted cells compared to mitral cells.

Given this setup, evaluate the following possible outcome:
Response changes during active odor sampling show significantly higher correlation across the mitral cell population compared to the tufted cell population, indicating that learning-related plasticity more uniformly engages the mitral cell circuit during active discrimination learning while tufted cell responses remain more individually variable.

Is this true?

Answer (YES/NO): NO